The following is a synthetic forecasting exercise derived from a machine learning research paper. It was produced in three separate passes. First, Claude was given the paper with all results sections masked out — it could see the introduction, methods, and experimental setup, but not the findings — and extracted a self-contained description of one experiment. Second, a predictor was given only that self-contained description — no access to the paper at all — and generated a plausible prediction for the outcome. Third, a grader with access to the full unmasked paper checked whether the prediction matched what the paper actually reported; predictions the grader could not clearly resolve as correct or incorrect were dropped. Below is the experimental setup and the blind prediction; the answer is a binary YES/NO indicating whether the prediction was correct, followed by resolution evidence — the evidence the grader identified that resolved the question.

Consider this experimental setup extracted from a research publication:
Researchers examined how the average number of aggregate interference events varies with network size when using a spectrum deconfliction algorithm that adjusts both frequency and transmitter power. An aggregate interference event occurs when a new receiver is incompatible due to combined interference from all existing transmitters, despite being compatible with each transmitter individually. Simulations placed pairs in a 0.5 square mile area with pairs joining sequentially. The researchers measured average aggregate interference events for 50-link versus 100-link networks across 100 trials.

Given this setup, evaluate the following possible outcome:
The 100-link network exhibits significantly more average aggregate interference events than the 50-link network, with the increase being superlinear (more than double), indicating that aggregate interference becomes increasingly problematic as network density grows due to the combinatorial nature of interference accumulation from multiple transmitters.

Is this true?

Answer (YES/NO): NO